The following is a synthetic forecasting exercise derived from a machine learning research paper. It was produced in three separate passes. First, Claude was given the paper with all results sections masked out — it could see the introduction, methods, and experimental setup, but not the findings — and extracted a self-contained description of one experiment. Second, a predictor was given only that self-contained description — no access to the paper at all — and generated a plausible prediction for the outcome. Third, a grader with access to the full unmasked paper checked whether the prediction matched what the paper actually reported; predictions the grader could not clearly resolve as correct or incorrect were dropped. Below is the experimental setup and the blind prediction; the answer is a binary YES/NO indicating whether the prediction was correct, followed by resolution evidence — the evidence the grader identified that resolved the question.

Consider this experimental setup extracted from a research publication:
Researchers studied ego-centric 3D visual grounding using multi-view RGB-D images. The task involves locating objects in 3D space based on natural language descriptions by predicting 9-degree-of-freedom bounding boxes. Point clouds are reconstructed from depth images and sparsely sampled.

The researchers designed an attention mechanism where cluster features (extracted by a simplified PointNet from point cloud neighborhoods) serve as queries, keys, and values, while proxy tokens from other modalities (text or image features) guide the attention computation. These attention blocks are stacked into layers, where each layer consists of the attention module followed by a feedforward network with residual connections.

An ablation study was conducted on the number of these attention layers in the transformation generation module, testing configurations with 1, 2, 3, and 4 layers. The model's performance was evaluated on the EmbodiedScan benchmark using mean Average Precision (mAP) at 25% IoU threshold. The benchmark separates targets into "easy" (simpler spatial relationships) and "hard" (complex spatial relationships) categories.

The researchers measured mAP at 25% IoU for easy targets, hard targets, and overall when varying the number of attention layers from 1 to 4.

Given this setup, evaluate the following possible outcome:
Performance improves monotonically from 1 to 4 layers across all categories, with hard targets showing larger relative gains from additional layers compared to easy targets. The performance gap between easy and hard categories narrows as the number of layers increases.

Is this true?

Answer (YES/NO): NO